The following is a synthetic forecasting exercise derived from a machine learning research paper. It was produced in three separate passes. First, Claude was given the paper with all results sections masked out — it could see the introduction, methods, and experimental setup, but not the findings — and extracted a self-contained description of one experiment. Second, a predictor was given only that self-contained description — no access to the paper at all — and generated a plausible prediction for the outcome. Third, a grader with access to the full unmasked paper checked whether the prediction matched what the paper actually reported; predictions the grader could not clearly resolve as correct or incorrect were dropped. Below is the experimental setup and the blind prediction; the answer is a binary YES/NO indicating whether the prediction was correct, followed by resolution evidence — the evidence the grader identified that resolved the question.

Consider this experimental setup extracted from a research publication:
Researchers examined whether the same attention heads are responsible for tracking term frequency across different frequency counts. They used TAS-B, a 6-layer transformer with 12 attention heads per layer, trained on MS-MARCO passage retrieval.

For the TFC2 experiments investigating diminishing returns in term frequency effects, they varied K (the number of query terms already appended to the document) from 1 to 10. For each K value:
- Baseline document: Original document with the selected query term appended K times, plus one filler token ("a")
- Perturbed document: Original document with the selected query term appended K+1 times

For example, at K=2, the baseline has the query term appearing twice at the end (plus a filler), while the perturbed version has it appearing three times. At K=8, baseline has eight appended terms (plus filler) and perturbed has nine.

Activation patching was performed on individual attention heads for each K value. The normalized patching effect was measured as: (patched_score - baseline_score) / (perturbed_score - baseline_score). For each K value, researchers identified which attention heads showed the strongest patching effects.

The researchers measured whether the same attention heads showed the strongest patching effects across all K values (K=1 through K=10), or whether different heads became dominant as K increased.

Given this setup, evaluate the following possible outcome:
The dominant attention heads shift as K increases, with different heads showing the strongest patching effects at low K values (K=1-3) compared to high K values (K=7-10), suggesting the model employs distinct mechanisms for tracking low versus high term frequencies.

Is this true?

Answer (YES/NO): NO